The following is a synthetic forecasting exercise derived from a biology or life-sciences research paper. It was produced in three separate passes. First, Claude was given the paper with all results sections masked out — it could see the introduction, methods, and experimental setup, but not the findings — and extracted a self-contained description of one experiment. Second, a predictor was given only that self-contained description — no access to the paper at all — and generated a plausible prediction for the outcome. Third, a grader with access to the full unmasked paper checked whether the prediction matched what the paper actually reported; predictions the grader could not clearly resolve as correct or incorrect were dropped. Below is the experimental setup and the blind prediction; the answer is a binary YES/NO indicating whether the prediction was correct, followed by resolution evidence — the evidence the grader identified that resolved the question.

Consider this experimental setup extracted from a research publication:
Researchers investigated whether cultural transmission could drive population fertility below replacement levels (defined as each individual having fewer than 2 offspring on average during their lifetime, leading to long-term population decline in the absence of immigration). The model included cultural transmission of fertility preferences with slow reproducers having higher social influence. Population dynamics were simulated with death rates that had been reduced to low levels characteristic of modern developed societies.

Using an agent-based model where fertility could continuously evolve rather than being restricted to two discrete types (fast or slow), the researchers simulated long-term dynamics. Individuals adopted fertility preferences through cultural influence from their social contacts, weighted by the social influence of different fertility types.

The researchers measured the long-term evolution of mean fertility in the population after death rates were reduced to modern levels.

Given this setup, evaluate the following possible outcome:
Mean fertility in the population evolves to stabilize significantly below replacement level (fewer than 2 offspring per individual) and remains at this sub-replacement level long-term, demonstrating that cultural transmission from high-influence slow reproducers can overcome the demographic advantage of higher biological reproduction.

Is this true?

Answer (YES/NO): NO